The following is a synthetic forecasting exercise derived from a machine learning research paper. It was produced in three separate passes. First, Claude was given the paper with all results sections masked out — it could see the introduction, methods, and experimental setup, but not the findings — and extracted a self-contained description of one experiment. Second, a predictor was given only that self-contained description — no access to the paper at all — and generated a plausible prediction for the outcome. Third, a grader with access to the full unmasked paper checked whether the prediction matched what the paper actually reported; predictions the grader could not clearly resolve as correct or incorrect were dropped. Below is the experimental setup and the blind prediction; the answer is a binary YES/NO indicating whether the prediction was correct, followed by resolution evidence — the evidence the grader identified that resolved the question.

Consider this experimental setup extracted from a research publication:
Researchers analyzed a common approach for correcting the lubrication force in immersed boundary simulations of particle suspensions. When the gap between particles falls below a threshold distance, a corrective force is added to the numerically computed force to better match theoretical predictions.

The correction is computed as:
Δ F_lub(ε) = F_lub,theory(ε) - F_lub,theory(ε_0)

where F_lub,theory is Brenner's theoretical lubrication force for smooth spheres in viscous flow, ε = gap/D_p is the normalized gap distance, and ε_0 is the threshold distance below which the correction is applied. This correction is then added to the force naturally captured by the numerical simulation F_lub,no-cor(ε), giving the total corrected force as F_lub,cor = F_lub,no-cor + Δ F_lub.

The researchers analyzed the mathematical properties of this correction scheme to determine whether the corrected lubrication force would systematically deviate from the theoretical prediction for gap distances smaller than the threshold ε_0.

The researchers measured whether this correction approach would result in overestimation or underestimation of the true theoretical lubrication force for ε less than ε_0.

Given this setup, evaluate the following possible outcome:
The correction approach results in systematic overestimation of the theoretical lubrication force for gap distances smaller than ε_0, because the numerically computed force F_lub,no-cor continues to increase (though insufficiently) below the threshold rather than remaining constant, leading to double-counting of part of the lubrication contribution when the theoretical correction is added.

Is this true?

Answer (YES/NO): YES